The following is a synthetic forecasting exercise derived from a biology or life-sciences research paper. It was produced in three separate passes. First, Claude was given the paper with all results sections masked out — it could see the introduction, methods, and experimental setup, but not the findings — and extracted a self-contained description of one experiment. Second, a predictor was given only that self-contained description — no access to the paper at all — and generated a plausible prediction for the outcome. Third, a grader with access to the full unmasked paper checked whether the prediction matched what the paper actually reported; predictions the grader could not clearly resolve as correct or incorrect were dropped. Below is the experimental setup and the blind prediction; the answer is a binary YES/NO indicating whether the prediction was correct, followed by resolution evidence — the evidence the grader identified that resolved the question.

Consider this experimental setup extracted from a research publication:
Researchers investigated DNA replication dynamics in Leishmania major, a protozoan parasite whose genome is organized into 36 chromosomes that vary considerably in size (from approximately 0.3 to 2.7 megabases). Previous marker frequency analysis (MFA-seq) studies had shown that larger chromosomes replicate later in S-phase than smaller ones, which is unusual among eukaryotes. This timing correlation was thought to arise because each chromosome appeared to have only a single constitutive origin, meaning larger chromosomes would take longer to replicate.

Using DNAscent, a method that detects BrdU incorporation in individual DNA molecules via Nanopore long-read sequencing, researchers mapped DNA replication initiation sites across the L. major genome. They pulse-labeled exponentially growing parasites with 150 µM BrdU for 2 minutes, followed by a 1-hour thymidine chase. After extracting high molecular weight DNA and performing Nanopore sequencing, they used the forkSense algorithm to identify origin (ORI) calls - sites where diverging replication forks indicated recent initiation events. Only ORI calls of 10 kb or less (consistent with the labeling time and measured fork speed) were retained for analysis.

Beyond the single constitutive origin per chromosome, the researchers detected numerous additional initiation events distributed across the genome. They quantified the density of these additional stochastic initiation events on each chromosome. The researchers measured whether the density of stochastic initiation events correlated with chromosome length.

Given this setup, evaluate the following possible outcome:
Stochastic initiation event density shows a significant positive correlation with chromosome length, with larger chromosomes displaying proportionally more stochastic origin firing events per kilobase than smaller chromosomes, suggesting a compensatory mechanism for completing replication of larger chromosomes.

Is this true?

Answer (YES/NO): YES